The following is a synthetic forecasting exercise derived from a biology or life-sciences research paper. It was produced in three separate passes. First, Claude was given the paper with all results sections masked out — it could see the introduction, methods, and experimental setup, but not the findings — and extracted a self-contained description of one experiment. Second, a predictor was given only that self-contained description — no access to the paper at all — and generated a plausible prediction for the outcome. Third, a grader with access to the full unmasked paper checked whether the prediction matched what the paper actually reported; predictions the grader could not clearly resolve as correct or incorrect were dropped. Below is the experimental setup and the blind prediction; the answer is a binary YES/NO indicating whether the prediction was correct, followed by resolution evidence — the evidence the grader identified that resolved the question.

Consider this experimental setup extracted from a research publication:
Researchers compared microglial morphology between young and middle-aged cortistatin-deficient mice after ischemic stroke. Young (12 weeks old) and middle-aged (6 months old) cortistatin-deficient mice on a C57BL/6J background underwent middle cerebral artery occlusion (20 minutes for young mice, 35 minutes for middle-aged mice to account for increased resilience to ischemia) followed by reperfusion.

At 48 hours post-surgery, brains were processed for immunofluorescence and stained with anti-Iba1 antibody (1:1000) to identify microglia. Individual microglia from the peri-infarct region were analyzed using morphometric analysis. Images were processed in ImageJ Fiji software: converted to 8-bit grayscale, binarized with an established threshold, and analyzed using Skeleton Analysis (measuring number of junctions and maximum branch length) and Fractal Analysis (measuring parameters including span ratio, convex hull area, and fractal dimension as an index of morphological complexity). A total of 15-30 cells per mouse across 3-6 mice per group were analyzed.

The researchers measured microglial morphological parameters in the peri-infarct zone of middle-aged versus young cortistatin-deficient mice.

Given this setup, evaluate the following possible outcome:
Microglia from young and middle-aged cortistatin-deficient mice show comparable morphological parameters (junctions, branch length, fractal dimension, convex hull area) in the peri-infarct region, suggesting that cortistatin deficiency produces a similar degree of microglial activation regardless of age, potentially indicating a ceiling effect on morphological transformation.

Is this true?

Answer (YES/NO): NO